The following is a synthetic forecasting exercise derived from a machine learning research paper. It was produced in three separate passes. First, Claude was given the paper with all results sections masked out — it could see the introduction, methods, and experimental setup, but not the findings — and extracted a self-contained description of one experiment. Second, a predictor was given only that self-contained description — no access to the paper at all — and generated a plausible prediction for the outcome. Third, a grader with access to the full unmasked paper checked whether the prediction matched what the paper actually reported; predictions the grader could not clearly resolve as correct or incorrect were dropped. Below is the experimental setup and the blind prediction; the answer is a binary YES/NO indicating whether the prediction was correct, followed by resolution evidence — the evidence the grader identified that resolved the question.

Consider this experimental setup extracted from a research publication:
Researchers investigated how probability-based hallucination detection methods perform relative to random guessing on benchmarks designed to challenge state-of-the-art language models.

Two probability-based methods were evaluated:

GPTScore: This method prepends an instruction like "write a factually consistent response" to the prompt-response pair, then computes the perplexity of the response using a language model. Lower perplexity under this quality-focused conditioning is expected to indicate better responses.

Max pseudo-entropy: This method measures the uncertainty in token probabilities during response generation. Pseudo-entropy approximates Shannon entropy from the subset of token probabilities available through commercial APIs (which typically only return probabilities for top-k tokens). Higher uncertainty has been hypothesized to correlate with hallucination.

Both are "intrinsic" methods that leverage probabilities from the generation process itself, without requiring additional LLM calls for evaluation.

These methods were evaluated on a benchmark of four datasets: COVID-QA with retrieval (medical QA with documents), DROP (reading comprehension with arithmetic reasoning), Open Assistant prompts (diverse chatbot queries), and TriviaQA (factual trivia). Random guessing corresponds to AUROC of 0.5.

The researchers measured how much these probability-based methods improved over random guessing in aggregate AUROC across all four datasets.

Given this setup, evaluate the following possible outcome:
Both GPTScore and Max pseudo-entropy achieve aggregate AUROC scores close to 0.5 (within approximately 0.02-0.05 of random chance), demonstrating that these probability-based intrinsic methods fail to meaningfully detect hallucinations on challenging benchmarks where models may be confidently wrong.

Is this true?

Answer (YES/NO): YES